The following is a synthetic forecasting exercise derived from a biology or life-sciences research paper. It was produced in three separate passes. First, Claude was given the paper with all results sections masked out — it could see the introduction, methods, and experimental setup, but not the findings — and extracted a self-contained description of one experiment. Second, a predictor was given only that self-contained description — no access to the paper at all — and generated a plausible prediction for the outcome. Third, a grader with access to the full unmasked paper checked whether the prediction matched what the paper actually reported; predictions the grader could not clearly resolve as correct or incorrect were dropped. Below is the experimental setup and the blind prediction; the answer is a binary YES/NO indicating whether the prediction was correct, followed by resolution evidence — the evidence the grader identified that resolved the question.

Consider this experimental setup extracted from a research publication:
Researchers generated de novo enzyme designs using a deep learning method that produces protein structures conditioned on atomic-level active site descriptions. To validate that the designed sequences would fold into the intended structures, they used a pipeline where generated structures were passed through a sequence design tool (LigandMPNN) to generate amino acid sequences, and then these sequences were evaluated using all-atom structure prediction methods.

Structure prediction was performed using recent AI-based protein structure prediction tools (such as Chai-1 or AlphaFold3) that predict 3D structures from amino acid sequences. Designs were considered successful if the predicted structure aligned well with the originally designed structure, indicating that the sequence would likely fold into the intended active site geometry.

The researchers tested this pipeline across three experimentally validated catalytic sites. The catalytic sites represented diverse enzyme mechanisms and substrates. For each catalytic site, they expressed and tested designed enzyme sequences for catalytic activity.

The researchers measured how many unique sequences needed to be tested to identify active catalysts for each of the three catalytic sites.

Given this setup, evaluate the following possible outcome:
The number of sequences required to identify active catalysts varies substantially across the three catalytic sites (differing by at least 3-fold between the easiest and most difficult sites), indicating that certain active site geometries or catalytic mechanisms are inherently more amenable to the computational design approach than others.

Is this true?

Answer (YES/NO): NO